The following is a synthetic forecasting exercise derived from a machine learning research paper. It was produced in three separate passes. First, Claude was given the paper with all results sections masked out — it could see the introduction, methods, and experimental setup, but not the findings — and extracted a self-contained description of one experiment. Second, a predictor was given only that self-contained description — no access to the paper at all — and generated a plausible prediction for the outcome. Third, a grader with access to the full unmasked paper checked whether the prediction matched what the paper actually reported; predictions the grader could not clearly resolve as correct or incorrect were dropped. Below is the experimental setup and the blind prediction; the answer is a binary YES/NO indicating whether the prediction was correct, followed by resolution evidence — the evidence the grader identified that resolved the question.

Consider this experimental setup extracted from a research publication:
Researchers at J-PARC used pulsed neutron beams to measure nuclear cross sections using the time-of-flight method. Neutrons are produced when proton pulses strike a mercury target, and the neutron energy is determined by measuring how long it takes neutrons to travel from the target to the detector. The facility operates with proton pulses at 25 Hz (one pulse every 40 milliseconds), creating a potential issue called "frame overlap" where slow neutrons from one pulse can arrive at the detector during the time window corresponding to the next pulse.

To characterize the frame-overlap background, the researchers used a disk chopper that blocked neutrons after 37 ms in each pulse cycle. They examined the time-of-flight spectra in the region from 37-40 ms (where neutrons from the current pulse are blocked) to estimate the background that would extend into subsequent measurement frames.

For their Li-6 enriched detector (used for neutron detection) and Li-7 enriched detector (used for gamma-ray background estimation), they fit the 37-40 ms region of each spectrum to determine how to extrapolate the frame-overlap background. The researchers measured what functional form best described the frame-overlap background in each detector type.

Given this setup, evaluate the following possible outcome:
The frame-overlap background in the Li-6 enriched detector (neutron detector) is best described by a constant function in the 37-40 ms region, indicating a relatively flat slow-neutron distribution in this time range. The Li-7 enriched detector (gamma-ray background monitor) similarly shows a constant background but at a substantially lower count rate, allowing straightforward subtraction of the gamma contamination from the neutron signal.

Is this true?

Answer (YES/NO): NO